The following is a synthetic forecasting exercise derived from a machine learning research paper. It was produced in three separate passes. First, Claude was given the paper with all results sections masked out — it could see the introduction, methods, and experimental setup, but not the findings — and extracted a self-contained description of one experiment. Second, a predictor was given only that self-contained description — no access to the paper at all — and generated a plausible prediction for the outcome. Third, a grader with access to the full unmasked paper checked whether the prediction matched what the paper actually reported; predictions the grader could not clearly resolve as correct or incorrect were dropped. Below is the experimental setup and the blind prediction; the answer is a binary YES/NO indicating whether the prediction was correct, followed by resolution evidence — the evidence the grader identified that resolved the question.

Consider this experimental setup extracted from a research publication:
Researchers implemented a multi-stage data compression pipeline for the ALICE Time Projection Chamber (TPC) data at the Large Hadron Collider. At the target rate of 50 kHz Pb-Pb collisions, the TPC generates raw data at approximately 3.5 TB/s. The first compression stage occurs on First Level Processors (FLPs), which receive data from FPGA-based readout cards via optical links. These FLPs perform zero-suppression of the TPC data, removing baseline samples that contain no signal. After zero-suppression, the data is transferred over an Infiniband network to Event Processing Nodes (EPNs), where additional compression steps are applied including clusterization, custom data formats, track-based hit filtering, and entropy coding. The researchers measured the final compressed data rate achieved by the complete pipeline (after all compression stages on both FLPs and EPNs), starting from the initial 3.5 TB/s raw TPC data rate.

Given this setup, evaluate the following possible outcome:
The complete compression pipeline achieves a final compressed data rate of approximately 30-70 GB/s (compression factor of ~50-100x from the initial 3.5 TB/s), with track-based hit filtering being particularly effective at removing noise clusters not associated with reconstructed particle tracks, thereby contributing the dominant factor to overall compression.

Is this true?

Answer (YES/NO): NO